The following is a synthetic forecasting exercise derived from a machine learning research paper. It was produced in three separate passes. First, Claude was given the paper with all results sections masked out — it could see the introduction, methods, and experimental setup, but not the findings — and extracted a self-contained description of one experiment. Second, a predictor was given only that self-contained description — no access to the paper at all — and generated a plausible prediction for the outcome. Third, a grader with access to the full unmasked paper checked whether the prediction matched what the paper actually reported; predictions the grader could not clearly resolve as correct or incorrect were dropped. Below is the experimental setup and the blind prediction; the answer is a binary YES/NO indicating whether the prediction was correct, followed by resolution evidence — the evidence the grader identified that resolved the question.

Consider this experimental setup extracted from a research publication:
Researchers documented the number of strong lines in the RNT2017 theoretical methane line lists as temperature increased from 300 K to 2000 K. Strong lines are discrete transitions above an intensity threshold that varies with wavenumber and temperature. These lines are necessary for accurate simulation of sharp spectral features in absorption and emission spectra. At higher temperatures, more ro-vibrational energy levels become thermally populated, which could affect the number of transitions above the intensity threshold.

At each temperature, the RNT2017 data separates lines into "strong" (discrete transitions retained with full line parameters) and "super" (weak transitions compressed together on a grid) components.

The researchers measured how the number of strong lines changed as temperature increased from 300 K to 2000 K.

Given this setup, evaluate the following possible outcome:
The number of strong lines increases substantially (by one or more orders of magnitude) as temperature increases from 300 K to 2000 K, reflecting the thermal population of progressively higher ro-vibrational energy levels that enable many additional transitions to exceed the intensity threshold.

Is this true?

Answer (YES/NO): NO